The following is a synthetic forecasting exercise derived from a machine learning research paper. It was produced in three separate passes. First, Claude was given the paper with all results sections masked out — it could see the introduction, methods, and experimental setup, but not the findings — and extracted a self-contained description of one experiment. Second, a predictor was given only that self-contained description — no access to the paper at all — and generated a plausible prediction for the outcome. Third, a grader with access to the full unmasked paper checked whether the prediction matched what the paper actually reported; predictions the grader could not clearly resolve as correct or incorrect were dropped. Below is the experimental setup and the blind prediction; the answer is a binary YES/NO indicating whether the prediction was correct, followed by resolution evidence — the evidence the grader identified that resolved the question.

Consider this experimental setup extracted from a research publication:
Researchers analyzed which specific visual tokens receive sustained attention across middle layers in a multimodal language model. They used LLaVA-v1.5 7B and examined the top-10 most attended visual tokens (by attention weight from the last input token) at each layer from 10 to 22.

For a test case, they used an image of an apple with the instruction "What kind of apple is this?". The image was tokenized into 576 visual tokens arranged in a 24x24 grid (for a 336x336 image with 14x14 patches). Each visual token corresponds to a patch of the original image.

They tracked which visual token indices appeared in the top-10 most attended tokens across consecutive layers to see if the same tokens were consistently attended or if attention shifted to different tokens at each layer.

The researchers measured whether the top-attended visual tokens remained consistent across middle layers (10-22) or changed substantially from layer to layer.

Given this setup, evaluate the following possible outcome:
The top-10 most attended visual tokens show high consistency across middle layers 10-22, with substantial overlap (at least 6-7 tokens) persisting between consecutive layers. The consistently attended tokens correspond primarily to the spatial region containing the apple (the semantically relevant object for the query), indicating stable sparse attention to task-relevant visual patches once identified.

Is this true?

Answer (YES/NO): YES